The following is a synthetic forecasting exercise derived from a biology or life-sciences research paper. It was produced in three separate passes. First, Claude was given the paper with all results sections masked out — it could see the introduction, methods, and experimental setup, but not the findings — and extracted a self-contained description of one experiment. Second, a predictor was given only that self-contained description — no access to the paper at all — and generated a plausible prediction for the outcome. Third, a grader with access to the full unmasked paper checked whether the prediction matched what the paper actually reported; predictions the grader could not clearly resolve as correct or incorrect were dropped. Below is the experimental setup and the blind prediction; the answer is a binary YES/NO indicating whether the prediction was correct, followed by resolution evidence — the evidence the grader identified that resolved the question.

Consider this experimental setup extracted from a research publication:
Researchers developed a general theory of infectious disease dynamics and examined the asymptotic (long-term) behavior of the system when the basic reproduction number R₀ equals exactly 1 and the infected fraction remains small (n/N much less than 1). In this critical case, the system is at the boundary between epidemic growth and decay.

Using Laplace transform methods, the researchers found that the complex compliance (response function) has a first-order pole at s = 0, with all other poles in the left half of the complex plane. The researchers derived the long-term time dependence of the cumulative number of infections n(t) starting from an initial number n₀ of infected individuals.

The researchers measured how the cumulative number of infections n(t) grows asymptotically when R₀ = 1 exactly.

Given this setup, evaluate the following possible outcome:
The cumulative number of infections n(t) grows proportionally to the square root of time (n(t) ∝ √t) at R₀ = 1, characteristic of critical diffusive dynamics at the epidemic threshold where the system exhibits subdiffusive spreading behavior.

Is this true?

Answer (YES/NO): NO